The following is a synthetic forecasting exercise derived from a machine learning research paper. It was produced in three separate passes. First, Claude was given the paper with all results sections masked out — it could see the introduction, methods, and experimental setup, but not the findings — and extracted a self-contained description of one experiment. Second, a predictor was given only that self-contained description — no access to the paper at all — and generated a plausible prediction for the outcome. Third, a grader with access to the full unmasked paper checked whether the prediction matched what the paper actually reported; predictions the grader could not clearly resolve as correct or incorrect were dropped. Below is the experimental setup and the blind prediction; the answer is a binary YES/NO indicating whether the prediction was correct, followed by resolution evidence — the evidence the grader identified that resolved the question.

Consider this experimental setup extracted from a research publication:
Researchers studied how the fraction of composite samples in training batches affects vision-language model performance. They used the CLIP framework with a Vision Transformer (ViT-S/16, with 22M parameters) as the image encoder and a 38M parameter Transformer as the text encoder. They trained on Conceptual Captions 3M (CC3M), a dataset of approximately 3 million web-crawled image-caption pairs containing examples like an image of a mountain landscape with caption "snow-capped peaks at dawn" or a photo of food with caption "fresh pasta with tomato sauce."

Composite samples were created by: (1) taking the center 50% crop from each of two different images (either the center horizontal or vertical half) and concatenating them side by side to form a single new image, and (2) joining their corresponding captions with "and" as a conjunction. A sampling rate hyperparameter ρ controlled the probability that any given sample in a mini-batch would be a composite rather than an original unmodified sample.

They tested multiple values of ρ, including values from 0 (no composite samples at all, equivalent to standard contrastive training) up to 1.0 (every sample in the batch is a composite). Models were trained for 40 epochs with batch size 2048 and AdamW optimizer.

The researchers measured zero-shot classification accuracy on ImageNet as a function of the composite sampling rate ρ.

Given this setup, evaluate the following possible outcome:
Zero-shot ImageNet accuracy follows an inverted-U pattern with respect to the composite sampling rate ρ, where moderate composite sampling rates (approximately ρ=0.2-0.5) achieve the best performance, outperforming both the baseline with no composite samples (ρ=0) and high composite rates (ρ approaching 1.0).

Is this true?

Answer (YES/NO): YES